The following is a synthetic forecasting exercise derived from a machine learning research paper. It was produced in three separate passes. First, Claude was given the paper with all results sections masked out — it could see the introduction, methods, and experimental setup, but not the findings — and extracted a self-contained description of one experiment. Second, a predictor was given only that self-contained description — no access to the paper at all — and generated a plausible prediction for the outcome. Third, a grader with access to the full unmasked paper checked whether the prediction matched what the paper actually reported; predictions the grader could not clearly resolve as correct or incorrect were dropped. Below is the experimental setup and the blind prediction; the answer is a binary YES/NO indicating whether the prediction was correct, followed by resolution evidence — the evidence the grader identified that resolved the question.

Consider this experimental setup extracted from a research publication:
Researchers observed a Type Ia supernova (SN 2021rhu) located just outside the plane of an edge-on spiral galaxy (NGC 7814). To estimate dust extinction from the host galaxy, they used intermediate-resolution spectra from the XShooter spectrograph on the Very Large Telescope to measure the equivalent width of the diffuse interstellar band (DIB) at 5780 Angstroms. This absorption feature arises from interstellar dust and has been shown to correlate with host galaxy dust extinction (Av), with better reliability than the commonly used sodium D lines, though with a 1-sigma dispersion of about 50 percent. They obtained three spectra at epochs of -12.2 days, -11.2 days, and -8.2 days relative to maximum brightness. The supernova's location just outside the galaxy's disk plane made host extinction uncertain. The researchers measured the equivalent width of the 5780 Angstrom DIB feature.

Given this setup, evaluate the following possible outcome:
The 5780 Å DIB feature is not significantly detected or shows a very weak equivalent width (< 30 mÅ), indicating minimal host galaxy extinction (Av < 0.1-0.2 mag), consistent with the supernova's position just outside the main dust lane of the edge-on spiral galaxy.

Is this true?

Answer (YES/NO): NO